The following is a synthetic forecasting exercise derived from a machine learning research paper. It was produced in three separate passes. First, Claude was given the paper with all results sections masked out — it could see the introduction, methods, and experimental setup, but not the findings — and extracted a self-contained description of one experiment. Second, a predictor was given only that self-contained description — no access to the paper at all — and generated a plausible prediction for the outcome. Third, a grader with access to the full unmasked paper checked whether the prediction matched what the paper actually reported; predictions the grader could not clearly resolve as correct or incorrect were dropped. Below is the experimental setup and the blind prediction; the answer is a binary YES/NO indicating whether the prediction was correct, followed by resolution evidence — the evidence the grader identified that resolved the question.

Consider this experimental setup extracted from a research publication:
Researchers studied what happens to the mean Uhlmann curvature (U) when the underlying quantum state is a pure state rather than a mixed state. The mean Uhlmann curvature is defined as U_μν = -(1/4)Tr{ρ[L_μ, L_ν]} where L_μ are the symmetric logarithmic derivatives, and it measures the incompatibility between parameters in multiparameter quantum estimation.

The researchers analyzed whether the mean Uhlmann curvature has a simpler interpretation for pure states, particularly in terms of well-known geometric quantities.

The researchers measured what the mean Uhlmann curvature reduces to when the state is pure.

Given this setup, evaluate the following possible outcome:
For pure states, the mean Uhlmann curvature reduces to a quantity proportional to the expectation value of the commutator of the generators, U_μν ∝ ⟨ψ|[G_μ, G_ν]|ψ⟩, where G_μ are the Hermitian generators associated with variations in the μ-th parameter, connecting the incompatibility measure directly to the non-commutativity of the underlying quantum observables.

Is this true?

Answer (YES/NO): YES